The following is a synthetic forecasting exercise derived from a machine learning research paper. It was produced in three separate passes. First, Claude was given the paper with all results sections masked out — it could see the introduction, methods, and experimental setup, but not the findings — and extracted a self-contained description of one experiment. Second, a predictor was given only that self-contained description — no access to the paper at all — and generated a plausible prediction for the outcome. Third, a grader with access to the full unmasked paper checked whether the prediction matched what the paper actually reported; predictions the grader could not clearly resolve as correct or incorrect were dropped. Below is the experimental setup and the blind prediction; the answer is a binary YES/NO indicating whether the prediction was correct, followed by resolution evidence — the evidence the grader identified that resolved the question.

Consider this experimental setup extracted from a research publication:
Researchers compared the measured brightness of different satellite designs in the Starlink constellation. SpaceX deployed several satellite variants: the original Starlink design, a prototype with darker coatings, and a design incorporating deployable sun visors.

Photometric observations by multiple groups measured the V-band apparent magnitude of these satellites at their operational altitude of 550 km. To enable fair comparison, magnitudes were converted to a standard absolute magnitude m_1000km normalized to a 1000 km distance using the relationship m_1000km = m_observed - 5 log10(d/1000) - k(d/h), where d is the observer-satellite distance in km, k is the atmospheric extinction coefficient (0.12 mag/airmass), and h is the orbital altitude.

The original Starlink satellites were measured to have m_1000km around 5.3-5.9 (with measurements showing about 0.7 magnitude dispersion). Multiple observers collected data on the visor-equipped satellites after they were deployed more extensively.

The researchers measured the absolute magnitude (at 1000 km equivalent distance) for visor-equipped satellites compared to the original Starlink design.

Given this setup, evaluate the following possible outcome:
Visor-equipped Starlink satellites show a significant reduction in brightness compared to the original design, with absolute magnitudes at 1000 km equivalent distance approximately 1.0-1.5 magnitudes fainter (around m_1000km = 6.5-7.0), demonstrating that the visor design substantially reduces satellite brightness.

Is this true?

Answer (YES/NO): NO